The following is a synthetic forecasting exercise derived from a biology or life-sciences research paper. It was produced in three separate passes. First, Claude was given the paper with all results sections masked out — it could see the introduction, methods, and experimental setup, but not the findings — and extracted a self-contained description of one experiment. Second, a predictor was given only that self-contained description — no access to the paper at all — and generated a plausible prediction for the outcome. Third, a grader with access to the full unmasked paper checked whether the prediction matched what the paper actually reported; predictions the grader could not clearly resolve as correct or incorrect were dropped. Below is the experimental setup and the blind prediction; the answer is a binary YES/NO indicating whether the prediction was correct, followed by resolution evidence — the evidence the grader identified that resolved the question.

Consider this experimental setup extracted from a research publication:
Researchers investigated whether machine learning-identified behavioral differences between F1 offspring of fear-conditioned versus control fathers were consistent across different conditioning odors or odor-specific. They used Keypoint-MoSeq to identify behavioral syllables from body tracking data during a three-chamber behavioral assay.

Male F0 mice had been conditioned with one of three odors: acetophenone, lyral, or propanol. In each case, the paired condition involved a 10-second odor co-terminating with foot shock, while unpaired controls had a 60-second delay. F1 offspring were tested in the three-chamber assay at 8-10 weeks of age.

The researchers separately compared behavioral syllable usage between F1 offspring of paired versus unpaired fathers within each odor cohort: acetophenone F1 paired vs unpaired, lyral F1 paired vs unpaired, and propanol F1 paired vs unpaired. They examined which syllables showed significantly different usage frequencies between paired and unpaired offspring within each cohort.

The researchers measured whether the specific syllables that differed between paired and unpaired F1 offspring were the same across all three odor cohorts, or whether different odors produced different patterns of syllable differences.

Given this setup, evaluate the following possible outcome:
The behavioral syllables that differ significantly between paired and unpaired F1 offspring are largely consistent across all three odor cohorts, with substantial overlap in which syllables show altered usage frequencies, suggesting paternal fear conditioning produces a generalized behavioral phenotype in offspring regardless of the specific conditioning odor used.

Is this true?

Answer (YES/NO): NO